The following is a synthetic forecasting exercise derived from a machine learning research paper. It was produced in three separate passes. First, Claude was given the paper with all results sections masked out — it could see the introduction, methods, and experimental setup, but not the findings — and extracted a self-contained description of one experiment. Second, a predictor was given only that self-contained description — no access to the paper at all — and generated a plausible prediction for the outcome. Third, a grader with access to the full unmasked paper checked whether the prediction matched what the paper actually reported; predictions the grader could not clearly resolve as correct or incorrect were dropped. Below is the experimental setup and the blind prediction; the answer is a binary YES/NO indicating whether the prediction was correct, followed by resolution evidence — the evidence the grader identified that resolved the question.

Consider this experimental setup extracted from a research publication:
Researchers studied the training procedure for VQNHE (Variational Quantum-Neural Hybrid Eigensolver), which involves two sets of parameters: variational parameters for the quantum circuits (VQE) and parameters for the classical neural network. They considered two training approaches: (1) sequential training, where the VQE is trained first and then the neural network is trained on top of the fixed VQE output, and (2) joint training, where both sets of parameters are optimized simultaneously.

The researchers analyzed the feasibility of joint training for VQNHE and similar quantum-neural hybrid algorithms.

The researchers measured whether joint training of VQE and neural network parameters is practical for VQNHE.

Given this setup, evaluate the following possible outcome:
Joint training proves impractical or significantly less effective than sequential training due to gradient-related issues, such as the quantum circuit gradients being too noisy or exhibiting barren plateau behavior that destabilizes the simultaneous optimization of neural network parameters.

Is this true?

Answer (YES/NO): YES